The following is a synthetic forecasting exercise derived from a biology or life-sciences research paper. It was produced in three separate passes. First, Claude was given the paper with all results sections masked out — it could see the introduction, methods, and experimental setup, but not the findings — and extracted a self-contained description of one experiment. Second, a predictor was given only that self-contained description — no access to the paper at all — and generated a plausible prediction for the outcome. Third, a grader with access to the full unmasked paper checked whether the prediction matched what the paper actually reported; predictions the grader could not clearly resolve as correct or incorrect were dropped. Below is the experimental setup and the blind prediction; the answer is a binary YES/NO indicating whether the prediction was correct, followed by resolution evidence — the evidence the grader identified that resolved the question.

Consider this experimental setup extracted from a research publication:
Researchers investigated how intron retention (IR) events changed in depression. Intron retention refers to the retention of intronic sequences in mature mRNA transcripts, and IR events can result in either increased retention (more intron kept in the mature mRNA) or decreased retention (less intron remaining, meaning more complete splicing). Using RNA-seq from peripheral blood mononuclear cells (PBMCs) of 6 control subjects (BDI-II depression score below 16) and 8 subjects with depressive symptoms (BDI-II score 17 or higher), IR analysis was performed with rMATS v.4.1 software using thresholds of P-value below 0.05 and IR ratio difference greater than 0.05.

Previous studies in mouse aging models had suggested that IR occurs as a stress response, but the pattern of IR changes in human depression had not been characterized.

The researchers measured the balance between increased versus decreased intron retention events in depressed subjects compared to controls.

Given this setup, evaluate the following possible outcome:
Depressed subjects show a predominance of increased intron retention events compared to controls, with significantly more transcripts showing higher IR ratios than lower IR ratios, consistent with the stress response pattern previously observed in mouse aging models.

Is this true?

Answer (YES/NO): NO